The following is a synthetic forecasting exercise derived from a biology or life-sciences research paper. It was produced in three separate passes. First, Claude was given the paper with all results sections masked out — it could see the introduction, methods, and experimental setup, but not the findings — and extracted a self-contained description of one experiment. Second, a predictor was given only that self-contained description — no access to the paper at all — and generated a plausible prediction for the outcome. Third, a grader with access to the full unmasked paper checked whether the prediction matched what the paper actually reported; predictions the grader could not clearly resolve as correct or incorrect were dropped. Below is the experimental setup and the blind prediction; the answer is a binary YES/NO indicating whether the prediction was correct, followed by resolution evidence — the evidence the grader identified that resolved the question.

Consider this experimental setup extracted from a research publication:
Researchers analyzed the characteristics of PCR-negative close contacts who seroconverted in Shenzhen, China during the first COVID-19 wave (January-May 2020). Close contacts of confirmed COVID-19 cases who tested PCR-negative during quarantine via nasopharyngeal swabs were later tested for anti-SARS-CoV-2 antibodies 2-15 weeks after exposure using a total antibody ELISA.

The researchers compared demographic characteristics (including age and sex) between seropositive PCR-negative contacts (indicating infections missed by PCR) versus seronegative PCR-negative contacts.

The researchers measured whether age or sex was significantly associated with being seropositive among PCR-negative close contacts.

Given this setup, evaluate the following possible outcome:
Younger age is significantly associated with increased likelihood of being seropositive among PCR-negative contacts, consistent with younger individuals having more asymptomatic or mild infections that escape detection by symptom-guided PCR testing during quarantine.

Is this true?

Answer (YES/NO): NO